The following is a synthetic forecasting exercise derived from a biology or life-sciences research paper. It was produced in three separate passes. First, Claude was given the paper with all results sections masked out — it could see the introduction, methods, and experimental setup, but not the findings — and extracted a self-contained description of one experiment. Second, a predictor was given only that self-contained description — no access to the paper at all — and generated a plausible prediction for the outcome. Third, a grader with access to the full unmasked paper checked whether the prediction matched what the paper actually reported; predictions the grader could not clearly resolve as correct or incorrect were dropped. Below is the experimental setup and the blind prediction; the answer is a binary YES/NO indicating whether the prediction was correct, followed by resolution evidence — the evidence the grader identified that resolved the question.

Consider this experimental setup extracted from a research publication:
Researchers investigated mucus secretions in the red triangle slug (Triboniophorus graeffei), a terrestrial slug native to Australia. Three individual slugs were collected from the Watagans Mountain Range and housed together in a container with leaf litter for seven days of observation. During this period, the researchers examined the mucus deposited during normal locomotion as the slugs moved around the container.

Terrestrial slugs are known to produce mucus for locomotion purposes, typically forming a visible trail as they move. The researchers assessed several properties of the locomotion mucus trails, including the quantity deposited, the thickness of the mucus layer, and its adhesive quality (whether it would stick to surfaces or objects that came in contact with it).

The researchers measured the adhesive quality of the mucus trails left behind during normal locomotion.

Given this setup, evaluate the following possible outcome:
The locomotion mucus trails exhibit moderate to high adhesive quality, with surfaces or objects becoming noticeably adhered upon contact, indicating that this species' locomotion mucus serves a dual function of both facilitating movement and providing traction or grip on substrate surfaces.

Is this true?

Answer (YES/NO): NO